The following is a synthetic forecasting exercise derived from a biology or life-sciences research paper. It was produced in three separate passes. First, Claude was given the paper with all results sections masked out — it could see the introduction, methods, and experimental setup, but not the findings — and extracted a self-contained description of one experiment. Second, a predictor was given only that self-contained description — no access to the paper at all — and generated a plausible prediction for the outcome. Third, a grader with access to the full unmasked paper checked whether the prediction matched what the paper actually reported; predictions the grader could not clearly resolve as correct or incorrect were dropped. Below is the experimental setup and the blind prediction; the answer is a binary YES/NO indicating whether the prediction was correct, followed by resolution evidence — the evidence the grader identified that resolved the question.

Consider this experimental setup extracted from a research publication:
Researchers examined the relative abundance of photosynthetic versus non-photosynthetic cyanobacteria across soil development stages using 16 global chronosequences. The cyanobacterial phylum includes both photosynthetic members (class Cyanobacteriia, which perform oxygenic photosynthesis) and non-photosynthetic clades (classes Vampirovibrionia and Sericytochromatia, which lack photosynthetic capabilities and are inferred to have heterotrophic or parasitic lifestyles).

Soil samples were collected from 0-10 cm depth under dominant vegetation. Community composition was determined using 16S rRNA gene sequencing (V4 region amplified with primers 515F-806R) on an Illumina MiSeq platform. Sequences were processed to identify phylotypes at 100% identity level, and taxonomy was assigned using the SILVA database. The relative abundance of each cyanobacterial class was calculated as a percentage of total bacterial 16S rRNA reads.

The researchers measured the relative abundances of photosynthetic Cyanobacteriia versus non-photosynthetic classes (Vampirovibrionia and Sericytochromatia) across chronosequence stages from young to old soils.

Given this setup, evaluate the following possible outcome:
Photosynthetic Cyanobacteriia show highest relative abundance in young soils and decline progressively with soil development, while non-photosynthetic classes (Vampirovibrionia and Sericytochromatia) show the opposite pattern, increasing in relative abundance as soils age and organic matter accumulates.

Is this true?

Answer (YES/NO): NO